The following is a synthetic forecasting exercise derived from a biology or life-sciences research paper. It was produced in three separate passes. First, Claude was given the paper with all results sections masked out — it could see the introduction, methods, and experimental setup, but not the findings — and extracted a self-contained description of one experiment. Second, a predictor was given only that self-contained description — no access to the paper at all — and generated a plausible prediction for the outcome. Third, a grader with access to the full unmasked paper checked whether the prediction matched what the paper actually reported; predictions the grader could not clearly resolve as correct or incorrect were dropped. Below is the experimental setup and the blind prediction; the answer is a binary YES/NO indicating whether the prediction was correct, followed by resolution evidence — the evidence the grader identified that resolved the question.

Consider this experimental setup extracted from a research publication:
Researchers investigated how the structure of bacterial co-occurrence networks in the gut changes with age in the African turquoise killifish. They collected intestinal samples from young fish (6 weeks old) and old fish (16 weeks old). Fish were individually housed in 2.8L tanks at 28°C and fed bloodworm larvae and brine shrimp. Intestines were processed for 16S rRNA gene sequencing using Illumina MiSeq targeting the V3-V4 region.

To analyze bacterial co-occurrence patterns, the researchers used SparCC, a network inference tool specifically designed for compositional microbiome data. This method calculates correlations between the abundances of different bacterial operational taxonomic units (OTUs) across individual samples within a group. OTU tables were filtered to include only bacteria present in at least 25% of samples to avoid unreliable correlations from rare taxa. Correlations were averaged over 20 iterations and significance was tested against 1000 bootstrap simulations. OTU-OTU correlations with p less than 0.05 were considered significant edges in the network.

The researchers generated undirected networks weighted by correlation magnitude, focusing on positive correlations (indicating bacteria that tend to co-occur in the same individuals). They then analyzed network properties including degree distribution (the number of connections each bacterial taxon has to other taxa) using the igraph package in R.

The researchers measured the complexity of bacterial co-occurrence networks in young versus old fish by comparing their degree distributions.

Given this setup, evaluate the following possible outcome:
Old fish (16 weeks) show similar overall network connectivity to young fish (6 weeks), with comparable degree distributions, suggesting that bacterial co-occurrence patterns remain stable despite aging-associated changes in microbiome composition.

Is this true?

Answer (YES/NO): NO